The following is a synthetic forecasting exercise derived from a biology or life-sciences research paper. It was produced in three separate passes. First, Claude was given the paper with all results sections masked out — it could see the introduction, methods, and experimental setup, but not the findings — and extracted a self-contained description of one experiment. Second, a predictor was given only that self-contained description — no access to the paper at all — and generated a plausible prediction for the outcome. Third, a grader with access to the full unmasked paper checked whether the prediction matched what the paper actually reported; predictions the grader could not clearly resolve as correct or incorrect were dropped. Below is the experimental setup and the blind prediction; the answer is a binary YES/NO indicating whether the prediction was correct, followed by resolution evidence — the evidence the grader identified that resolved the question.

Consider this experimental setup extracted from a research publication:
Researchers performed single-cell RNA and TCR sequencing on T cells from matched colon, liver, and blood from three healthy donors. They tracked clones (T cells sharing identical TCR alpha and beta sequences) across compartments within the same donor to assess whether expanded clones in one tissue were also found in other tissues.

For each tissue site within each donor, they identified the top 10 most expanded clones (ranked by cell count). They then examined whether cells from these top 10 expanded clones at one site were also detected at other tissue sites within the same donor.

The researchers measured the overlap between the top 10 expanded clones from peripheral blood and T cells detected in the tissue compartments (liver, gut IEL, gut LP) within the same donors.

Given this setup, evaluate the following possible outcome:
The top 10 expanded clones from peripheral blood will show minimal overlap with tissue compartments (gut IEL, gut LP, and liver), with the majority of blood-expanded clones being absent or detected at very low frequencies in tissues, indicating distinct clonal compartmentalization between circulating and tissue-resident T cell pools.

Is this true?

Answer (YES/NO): NO